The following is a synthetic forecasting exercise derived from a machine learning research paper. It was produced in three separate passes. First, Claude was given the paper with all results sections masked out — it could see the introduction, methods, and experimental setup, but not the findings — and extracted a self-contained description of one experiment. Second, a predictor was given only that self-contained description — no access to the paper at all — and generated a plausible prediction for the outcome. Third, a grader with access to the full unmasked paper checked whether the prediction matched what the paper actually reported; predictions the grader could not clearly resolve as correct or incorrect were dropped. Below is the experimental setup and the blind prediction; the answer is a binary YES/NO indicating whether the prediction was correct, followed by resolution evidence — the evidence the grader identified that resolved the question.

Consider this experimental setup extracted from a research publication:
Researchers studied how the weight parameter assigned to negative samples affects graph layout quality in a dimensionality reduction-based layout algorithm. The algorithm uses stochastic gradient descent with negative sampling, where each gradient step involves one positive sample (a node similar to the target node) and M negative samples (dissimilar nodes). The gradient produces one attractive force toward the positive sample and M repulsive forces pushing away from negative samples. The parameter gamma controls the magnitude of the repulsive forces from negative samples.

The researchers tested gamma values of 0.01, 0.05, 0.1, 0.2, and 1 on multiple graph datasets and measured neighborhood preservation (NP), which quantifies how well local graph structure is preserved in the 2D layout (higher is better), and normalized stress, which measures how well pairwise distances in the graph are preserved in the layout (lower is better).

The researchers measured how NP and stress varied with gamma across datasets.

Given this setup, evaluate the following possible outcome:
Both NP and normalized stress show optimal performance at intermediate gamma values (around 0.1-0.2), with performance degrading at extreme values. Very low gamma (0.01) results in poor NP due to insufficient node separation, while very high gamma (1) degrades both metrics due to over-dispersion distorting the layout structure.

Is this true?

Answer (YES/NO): NO